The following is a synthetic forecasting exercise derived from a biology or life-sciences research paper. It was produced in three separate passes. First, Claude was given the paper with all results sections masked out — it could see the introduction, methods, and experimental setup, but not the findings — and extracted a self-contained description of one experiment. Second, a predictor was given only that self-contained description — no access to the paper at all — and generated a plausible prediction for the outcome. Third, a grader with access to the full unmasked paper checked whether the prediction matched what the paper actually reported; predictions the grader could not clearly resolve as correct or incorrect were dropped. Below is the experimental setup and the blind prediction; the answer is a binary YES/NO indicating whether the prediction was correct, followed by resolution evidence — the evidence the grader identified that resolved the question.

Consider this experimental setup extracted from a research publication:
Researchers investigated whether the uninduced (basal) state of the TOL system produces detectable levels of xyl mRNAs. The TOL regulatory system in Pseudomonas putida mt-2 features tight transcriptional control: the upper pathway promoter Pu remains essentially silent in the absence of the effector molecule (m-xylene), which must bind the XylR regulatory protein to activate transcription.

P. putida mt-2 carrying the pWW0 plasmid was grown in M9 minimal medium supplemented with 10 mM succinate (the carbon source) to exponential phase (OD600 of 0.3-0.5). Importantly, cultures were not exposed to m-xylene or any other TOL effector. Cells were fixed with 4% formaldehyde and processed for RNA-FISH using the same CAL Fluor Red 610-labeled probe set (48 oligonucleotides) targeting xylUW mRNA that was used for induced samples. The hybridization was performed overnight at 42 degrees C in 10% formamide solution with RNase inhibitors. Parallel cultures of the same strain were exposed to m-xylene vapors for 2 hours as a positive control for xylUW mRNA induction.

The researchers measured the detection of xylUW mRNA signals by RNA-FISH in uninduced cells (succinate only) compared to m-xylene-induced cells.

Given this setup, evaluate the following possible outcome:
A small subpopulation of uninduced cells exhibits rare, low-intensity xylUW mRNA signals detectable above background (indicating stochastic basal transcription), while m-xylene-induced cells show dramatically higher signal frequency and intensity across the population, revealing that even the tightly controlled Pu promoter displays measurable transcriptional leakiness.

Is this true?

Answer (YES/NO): NO